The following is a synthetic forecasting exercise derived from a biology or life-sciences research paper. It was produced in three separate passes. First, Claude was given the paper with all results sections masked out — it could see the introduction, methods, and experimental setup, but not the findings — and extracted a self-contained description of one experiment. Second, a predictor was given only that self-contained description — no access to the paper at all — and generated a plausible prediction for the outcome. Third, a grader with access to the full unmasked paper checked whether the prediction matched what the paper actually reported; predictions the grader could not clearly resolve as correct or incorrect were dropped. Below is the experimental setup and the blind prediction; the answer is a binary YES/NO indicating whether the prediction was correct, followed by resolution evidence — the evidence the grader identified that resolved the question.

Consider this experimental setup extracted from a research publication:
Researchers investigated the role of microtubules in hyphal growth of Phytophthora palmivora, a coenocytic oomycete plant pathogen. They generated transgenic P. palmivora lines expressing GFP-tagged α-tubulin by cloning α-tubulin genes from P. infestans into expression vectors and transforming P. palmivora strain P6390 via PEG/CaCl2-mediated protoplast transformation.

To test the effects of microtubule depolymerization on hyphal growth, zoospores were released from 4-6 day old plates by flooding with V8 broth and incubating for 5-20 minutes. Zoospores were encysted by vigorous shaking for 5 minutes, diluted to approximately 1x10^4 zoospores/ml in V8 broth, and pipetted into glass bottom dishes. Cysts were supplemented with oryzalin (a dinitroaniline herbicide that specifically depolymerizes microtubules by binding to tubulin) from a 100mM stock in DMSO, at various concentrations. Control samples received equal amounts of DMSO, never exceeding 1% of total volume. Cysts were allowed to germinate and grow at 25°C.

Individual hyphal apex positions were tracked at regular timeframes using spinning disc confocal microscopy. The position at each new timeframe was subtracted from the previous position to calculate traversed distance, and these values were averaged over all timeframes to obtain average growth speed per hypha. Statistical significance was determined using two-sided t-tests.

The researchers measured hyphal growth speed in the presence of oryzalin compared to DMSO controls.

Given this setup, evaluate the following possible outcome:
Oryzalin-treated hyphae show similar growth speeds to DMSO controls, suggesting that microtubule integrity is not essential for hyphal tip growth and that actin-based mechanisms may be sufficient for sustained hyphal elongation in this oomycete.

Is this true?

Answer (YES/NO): NO